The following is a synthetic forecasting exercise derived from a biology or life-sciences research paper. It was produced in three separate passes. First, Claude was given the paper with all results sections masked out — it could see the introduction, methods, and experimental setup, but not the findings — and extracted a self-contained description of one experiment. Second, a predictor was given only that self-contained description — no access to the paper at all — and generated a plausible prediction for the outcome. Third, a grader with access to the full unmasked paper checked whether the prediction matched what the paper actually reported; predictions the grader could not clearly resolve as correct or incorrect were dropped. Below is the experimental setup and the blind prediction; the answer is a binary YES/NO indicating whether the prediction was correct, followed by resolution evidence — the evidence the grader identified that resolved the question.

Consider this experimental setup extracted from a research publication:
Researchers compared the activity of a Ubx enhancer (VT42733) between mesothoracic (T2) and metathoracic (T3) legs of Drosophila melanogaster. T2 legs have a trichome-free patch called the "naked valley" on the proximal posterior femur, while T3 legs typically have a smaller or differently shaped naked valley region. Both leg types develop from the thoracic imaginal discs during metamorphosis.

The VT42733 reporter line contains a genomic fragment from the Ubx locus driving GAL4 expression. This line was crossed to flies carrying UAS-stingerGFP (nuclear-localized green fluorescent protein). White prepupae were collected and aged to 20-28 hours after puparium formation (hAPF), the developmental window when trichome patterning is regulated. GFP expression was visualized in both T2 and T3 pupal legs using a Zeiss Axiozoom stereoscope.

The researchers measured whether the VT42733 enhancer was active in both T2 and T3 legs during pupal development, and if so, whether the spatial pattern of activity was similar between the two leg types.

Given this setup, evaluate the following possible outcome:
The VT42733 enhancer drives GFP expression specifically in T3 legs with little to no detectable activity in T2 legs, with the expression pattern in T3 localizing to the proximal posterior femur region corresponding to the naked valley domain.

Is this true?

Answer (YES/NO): NO